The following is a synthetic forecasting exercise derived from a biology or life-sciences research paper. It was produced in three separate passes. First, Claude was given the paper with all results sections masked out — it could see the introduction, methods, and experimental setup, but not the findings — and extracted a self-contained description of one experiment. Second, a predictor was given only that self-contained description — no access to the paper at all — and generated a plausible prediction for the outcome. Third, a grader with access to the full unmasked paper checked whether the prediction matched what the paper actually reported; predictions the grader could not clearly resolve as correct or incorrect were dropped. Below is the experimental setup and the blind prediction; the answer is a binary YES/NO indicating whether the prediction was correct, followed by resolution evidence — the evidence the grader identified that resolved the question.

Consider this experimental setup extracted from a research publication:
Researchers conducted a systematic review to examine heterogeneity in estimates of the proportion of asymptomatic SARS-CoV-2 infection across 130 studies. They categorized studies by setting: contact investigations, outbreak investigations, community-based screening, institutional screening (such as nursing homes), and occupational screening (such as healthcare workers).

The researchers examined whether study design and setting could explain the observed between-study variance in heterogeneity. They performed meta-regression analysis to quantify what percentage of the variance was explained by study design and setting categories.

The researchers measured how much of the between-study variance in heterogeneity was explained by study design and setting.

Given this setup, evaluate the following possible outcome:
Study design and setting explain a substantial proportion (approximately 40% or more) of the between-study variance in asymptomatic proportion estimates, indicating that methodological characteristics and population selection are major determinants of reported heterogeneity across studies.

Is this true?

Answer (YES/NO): NO